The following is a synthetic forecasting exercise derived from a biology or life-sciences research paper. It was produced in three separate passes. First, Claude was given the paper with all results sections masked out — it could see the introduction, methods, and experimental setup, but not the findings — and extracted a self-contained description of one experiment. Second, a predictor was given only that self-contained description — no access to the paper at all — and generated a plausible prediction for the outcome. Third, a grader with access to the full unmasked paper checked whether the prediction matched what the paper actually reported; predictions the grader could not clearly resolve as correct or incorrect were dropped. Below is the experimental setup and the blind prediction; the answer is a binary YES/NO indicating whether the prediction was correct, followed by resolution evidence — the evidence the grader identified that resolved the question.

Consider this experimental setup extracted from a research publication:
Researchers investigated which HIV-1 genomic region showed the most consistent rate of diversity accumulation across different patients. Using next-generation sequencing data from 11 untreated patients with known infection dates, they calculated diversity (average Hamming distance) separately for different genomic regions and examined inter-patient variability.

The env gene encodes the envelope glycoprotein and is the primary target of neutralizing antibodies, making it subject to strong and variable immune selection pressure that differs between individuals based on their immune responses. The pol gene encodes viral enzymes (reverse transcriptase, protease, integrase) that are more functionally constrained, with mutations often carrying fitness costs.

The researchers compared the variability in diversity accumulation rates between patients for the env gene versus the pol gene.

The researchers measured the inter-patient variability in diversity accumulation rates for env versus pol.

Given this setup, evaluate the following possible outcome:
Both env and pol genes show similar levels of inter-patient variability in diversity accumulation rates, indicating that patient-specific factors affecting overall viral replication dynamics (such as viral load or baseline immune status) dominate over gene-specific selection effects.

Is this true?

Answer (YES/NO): NO